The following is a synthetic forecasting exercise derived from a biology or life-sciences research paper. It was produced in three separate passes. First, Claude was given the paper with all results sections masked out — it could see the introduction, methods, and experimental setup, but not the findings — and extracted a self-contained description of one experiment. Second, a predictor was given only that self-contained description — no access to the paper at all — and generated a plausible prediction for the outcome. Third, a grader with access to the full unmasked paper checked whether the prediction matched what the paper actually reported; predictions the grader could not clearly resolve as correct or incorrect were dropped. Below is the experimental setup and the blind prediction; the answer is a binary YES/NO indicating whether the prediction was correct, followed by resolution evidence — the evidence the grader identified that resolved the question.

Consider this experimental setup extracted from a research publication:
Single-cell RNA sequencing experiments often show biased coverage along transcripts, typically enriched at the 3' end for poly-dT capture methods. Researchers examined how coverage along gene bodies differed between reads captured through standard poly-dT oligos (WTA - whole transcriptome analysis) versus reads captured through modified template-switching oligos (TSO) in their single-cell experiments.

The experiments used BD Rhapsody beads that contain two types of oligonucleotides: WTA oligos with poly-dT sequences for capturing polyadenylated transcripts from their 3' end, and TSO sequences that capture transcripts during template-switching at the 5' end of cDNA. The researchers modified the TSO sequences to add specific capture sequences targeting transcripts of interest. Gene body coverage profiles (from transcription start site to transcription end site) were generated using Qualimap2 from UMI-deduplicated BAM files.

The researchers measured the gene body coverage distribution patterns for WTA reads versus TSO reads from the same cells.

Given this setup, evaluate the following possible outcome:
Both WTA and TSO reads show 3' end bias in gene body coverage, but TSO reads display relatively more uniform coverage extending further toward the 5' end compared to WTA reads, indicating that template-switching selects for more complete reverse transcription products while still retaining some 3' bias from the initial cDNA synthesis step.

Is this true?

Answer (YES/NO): NO